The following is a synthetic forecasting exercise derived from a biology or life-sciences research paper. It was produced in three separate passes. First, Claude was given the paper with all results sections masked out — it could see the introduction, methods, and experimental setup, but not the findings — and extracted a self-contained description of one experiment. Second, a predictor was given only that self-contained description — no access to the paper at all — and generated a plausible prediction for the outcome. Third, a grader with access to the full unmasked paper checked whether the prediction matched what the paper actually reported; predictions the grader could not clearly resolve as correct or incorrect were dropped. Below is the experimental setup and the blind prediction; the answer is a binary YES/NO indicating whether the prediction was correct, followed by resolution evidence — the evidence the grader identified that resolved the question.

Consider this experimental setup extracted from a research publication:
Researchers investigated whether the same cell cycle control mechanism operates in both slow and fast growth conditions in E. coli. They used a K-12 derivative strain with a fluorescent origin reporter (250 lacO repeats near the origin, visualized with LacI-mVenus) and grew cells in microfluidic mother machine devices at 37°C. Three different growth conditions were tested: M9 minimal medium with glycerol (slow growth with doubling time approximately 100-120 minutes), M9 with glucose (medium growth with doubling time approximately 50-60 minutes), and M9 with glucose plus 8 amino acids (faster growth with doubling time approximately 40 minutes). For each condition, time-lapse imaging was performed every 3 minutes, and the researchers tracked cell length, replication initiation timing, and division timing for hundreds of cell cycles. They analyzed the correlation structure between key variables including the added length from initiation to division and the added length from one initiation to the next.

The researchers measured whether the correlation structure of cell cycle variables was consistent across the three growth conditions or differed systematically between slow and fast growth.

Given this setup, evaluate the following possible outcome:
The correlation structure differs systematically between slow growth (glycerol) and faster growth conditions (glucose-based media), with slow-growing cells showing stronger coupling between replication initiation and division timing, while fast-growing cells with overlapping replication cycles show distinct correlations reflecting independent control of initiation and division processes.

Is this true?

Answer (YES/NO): NO